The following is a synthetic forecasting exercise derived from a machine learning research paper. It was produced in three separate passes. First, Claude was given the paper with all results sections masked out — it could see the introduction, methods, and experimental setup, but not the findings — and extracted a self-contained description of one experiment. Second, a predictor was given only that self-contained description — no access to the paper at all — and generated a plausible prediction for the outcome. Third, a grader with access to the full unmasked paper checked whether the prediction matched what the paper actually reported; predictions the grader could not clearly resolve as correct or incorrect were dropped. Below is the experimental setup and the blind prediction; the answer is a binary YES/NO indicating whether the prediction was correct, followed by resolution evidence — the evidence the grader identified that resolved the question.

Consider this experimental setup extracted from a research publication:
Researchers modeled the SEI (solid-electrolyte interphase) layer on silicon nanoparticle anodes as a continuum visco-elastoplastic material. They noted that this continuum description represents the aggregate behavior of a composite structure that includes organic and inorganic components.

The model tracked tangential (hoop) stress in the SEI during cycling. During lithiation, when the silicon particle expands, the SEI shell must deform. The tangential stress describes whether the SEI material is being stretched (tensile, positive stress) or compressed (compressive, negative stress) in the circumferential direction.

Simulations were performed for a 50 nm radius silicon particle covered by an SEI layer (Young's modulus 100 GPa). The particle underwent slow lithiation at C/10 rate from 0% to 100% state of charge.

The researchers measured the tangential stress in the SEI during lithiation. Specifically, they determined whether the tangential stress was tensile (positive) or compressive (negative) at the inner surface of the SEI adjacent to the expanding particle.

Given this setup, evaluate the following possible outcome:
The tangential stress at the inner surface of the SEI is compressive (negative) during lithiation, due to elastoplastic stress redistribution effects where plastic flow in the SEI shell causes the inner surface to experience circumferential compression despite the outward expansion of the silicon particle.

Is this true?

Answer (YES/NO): NO